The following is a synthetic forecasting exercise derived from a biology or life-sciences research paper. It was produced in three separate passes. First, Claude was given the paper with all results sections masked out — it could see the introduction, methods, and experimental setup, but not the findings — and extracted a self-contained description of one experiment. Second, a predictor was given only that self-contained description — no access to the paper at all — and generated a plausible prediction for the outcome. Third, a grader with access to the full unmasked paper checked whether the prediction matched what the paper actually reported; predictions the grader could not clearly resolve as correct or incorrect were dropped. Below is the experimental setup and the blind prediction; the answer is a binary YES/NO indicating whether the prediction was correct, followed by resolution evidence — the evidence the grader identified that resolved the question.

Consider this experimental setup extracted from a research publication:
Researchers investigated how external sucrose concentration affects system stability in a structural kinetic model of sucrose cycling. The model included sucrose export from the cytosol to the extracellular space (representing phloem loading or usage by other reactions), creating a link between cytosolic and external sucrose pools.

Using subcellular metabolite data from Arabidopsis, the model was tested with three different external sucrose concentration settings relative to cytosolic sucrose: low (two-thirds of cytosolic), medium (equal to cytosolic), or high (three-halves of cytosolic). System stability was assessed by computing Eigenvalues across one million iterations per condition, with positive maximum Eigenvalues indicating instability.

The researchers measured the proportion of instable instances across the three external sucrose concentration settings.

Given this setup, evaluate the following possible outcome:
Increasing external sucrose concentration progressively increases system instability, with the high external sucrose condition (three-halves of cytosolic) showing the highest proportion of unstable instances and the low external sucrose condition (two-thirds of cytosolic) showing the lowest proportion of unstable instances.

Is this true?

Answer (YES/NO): NO